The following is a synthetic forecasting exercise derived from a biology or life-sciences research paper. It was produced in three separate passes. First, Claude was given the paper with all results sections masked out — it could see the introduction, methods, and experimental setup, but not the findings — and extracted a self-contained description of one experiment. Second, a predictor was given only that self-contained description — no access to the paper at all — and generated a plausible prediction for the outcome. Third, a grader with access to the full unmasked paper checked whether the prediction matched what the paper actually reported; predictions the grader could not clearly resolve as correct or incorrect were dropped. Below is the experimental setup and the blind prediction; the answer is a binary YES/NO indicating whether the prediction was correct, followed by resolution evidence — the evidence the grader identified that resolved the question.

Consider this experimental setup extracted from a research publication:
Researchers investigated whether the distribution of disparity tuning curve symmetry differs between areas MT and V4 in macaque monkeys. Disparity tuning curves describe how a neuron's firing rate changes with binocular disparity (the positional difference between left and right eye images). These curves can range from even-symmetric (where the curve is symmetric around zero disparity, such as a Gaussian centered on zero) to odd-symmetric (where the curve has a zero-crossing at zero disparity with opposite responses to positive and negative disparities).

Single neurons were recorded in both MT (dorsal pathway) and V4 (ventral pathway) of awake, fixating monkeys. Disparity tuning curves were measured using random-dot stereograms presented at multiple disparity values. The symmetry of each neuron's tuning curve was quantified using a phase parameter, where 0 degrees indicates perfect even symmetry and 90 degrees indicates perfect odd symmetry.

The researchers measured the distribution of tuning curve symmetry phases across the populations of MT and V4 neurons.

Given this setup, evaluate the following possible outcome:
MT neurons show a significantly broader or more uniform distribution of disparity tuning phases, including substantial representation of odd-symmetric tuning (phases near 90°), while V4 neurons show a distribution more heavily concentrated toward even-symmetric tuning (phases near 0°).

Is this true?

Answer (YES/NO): NO